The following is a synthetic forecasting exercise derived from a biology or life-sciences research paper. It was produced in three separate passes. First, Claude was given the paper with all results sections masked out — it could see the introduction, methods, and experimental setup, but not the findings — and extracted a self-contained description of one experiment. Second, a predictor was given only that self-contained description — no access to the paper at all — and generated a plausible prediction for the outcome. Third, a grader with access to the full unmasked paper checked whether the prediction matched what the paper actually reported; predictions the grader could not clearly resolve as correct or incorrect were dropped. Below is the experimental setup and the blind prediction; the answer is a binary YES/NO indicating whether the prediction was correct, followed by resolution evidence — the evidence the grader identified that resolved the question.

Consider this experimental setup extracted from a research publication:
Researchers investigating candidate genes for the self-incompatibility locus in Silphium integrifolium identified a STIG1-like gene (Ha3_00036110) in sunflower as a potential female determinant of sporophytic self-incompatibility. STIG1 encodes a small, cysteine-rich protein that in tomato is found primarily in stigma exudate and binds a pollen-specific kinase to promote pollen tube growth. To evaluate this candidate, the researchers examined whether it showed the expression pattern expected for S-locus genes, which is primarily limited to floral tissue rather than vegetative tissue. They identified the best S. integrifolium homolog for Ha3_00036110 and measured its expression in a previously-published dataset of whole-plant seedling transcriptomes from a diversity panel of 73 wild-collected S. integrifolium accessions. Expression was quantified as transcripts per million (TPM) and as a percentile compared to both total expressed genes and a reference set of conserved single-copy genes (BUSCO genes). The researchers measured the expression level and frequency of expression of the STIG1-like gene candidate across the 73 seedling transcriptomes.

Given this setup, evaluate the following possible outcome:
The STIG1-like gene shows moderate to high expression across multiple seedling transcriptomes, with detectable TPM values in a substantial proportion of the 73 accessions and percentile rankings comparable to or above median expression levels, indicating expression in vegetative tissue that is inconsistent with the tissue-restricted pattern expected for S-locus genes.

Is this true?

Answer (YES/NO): NO